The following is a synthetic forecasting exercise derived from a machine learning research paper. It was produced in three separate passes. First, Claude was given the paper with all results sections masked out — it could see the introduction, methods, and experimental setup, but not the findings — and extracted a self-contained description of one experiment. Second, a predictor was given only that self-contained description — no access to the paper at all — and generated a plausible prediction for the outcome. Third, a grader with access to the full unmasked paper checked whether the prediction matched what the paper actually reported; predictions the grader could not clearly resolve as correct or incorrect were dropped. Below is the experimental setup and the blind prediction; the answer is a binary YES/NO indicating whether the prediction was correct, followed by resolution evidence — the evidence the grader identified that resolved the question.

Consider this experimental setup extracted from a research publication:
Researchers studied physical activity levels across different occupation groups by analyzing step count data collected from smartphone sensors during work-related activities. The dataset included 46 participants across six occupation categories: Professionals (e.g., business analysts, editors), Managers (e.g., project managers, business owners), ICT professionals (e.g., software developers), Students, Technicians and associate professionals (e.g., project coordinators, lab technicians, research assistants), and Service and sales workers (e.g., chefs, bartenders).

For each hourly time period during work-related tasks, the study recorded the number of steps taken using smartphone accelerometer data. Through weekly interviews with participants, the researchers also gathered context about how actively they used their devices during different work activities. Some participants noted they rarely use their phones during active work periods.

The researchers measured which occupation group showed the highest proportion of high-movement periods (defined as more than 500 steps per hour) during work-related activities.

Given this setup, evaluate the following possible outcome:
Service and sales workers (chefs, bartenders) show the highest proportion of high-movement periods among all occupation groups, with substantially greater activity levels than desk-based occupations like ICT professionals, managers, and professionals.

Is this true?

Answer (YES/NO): NO